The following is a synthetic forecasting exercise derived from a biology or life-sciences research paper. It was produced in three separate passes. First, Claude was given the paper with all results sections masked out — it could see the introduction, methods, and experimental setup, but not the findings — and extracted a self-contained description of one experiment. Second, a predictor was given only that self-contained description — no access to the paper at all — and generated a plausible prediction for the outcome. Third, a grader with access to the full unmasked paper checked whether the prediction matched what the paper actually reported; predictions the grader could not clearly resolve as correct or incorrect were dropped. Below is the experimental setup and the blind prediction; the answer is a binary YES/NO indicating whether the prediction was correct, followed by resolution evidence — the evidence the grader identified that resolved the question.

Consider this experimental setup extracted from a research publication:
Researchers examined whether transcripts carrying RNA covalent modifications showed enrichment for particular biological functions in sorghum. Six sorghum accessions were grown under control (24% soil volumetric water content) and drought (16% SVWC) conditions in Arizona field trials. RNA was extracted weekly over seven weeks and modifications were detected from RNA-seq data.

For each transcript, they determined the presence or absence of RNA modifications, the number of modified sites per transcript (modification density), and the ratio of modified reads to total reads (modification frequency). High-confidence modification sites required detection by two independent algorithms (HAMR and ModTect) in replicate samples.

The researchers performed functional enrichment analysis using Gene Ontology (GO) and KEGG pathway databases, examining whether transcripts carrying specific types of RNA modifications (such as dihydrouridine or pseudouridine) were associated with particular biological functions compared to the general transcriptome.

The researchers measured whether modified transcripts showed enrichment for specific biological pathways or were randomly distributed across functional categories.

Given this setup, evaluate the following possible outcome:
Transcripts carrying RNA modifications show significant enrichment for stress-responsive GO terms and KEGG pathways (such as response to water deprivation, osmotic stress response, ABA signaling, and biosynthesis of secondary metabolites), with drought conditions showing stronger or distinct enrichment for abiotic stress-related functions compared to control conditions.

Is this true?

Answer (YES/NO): NO